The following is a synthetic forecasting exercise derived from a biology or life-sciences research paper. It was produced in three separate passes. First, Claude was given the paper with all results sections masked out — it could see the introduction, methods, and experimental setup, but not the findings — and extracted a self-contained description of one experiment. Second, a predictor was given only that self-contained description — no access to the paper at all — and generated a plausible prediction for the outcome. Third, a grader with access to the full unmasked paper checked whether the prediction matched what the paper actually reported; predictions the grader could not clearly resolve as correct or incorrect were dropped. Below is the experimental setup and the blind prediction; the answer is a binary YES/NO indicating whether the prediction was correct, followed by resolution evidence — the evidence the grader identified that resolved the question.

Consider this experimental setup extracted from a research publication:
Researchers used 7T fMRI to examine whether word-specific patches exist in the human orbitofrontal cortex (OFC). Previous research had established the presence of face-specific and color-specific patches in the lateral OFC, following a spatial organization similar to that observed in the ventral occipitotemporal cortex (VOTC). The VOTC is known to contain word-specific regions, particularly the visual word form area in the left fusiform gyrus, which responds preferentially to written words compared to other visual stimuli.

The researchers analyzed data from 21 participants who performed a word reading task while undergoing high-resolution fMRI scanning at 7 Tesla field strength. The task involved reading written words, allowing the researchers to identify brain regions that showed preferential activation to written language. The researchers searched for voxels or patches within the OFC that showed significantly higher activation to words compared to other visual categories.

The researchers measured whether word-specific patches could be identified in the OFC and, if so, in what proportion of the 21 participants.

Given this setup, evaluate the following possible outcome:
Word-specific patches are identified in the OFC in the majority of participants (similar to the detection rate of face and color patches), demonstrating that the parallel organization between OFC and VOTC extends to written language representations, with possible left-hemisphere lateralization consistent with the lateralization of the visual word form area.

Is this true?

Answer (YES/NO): NO